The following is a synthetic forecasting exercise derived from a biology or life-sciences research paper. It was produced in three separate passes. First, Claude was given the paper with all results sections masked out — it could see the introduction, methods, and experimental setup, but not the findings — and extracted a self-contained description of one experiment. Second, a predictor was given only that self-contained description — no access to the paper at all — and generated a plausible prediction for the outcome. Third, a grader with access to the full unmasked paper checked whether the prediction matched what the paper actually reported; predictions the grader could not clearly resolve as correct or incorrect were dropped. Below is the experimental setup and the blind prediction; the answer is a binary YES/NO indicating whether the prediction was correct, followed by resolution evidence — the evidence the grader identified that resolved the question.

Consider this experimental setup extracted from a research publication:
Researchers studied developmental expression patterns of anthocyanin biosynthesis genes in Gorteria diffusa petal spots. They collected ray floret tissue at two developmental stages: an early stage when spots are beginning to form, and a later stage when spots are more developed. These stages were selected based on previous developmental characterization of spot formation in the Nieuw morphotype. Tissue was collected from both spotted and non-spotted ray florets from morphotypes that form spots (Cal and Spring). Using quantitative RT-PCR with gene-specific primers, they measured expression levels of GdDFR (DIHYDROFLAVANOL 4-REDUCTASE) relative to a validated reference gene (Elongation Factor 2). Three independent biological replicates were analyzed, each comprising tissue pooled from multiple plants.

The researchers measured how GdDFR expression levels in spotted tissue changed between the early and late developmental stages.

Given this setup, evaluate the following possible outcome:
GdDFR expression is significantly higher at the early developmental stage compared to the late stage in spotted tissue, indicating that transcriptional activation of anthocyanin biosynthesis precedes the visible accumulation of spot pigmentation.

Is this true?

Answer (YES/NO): NO